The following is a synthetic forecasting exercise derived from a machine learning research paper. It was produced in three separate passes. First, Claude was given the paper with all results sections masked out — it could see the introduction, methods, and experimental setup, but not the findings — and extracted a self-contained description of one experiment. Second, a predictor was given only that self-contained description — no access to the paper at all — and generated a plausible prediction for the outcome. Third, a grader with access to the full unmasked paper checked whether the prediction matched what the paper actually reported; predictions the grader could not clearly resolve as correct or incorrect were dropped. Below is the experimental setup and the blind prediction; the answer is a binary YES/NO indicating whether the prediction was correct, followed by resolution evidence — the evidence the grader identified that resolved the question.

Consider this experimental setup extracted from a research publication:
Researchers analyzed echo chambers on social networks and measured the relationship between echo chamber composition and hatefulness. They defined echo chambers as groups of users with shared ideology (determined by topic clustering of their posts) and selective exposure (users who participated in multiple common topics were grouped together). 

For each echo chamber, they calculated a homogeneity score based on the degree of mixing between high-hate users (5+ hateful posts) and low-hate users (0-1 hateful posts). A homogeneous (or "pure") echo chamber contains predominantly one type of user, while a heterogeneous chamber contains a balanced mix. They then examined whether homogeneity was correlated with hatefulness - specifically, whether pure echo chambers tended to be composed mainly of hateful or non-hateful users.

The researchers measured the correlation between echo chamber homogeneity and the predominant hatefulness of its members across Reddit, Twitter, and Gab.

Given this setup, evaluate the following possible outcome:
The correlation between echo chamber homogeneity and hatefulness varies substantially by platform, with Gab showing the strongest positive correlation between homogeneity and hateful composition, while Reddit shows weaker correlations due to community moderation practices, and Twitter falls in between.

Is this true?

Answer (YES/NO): NO